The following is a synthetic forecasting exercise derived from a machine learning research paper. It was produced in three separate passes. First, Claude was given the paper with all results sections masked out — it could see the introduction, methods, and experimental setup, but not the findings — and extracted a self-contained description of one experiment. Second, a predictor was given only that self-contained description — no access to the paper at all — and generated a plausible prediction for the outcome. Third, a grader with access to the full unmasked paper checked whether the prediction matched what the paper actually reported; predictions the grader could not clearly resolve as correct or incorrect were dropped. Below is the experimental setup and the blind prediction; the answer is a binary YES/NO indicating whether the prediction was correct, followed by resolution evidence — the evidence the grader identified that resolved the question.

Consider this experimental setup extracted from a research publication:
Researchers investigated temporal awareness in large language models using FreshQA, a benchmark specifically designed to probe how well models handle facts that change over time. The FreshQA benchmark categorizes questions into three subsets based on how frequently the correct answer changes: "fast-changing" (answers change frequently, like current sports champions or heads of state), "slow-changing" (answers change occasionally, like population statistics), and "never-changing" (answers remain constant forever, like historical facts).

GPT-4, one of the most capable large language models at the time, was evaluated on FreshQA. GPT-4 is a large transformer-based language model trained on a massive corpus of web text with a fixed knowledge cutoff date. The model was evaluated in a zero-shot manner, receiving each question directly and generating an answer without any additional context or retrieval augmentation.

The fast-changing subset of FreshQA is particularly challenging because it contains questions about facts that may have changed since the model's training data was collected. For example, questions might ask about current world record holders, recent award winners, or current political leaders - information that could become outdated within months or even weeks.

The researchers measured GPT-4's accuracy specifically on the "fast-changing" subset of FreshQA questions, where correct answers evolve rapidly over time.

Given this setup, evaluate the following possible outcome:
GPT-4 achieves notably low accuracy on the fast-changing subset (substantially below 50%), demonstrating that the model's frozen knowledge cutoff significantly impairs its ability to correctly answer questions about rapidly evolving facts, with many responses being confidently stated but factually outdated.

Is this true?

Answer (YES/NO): YES